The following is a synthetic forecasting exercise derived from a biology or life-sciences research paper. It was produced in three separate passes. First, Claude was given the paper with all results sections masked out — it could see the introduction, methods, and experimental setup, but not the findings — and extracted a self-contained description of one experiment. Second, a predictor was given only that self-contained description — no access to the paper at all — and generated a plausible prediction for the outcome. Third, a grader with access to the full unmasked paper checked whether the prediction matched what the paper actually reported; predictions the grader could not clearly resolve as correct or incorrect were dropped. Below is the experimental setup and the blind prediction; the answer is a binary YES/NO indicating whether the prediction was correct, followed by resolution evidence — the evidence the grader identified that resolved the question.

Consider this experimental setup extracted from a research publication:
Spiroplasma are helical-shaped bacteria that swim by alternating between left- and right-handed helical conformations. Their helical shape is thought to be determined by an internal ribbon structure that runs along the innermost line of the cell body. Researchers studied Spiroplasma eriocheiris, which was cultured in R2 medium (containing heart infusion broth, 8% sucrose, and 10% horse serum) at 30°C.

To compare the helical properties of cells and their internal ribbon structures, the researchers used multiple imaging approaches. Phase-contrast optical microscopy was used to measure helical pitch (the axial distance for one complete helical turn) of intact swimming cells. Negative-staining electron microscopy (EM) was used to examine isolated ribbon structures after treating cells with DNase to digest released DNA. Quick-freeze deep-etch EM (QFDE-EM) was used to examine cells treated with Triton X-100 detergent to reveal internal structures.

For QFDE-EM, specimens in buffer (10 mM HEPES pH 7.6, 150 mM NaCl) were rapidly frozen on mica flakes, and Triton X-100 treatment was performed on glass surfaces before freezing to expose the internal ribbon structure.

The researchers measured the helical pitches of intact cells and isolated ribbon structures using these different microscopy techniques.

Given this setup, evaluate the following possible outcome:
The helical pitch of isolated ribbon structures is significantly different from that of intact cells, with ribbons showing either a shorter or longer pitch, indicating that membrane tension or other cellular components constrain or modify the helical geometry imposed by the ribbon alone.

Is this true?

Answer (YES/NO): NO